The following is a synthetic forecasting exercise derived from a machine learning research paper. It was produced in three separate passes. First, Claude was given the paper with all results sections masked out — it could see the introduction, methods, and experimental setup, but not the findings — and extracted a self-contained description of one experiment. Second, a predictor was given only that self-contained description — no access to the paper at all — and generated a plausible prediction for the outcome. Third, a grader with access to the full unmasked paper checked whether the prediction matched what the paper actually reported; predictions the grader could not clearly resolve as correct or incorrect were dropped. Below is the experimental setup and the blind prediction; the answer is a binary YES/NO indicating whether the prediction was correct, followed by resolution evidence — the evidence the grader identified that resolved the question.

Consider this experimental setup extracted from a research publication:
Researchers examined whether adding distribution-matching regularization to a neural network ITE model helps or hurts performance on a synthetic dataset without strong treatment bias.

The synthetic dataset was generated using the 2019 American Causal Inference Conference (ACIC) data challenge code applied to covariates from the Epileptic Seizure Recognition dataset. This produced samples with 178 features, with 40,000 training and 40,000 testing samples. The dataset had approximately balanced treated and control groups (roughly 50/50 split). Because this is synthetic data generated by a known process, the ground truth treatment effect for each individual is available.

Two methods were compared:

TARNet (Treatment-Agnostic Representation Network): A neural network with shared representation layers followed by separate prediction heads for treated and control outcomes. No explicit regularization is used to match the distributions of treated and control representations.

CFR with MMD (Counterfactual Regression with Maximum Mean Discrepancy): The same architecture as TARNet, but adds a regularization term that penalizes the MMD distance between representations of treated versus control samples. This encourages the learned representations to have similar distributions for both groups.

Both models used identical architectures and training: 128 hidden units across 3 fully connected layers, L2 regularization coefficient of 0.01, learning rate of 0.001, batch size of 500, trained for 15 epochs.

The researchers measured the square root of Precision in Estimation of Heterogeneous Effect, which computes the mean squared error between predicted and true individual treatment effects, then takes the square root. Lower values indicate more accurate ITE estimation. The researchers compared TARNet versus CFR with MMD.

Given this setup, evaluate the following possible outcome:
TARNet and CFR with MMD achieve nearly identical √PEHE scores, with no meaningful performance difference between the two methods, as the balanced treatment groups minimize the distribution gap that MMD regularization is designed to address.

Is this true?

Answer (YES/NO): NO